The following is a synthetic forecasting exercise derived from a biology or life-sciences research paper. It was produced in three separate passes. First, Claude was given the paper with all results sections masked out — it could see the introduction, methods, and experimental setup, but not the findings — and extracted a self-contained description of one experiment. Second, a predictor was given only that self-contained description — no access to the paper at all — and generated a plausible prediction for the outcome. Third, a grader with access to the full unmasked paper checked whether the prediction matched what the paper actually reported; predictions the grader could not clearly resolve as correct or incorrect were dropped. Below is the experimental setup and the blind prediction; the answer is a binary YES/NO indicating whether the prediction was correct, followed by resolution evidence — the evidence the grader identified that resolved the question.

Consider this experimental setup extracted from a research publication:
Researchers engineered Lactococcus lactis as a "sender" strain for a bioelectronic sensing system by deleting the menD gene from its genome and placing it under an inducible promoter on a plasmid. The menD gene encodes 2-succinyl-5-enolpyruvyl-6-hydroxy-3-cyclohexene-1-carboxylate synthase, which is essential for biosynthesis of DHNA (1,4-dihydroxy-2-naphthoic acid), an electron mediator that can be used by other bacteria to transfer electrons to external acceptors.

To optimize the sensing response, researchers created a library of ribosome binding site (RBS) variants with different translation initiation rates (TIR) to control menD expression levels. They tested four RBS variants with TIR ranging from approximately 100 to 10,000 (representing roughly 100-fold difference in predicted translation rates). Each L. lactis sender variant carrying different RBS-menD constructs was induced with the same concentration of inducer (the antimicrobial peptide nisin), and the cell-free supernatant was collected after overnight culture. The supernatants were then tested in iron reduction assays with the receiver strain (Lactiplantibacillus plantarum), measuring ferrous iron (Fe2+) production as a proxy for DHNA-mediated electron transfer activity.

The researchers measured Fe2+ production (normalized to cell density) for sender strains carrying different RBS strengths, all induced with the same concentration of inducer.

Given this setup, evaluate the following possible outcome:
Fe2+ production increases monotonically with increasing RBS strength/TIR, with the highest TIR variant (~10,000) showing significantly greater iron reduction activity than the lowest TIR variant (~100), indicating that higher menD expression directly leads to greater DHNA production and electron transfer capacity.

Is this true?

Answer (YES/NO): NO